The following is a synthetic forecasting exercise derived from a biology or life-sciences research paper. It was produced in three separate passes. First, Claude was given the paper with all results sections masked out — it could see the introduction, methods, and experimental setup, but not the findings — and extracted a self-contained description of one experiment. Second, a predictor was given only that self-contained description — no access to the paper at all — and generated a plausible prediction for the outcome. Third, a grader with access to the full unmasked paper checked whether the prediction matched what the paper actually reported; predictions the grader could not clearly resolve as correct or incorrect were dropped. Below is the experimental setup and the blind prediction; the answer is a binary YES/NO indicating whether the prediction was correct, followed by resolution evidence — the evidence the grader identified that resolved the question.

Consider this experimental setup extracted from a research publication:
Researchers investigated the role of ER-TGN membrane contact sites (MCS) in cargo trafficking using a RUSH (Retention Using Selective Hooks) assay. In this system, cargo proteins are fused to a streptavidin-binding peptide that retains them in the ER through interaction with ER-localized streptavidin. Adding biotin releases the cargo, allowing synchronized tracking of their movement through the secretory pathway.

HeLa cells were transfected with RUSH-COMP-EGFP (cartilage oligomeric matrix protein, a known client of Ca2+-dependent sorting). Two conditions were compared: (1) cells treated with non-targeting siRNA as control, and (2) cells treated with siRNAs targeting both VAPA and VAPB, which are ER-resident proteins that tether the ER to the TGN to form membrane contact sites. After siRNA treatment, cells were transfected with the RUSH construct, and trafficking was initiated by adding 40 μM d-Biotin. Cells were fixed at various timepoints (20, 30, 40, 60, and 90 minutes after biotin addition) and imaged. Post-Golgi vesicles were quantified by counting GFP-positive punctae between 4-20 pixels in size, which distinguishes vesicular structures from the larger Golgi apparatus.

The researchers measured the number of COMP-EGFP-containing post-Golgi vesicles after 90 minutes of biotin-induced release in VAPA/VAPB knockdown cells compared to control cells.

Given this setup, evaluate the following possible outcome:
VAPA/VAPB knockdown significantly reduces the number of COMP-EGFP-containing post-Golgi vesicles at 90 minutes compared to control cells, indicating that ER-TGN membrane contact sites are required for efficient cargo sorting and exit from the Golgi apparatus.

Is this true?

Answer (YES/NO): YES